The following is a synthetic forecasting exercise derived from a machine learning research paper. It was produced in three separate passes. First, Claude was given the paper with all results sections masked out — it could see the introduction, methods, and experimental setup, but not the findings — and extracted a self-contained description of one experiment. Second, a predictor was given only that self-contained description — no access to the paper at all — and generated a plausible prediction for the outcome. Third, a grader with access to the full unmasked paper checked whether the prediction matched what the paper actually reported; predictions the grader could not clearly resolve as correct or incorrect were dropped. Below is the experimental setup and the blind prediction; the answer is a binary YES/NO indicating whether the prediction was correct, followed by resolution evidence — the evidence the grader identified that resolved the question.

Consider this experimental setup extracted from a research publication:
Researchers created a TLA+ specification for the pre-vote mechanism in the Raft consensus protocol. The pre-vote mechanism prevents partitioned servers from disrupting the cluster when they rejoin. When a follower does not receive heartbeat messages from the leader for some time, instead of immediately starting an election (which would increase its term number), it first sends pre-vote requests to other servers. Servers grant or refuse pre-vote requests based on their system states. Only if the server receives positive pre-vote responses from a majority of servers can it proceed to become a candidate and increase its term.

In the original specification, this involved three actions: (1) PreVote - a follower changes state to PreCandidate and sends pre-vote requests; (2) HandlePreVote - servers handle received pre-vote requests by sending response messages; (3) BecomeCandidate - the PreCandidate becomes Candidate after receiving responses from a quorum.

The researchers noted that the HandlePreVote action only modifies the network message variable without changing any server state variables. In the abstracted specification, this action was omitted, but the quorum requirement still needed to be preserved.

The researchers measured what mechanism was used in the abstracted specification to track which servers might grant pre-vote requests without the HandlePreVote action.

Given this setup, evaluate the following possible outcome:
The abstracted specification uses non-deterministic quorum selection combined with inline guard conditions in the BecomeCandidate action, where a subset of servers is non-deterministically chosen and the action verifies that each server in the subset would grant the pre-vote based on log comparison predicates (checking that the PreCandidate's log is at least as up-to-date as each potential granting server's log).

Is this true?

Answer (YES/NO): NO